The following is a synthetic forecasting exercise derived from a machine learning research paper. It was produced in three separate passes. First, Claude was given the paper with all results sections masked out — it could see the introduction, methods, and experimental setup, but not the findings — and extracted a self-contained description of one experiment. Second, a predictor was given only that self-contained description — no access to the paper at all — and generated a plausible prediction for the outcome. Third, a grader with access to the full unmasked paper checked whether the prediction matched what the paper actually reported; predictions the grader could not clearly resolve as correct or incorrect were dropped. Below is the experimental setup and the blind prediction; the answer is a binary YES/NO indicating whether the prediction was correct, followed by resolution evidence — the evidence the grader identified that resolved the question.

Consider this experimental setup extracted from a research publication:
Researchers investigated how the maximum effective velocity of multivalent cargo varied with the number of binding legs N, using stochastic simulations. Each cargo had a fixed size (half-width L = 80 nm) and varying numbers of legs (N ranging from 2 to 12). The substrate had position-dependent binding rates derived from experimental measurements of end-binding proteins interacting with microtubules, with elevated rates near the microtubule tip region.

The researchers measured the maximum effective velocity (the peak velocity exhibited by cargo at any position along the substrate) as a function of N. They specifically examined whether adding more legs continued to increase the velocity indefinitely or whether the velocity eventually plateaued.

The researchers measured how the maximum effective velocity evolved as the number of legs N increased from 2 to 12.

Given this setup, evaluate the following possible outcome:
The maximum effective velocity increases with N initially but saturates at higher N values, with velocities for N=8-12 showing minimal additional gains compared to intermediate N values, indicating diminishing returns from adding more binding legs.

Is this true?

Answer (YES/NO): YES